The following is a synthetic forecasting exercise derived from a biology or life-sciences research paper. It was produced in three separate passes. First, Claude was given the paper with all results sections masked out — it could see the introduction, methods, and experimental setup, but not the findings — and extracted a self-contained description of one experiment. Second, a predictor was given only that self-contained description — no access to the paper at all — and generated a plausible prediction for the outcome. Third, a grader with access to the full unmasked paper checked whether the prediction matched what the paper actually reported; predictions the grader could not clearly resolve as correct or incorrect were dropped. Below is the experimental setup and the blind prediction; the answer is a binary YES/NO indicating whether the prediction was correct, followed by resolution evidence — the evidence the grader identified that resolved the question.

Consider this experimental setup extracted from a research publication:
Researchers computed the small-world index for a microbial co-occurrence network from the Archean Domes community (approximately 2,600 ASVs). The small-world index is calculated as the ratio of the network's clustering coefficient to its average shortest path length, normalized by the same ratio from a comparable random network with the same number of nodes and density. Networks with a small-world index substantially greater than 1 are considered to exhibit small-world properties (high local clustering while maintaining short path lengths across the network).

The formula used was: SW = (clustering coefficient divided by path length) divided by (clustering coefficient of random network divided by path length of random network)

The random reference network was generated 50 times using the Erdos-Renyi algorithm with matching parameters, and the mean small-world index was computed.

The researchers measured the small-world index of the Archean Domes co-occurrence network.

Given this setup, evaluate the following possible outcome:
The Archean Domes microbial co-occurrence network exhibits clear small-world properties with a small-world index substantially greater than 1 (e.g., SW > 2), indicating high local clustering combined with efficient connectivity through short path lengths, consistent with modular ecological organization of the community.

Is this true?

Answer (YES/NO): NO